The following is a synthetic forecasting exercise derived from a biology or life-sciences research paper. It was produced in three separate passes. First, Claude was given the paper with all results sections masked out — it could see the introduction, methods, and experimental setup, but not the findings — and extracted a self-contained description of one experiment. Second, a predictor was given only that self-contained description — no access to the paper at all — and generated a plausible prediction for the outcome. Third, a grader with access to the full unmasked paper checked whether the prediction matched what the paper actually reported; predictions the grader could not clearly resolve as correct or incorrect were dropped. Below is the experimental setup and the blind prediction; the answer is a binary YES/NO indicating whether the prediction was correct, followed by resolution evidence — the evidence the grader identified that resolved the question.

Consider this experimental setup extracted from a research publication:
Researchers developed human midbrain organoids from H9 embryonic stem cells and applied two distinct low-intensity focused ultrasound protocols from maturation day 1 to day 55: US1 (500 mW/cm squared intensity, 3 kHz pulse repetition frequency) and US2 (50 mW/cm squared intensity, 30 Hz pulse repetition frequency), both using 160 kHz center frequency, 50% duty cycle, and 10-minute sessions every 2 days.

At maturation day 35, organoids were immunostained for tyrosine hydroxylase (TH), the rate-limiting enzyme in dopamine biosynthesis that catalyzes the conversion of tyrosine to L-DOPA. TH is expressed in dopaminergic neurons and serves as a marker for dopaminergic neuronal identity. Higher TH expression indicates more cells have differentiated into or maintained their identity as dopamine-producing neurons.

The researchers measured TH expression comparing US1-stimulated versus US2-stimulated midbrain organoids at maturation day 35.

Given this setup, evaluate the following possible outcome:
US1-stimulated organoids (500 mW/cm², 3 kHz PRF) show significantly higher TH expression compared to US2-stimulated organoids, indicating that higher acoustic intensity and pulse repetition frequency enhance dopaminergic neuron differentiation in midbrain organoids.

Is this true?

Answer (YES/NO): NO